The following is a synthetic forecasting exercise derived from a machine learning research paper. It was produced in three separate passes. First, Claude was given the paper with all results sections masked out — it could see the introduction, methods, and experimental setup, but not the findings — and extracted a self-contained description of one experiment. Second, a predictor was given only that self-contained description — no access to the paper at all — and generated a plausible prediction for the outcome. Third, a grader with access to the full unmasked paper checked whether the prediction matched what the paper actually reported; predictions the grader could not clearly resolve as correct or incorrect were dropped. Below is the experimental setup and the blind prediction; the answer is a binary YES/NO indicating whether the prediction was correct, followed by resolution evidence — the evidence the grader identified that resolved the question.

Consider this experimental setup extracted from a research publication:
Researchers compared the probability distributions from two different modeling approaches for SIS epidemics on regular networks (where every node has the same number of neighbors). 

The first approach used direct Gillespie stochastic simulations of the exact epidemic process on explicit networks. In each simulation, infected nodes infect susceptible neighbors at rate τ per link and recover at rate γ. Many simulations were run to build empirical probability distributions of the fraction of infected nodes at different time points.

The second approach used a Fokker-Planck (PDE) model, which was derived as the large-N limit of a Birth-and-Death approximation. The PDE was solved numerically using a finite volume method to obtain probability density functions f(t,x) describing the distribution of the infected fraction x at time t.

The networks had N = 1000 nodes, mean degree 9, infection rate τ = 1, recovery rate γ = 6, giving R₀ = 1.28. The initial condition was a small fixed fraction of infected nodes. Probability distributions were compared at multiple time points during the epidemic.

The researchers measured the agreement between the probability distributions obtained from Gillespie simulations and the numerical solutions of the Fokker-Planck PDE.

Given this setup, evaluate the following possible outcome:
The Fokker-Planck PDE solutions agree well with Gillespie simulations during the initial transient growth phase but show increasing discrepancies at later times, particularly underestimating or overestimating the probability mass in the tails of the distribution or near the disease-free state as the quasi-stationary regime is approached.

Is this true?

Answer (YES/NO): NO